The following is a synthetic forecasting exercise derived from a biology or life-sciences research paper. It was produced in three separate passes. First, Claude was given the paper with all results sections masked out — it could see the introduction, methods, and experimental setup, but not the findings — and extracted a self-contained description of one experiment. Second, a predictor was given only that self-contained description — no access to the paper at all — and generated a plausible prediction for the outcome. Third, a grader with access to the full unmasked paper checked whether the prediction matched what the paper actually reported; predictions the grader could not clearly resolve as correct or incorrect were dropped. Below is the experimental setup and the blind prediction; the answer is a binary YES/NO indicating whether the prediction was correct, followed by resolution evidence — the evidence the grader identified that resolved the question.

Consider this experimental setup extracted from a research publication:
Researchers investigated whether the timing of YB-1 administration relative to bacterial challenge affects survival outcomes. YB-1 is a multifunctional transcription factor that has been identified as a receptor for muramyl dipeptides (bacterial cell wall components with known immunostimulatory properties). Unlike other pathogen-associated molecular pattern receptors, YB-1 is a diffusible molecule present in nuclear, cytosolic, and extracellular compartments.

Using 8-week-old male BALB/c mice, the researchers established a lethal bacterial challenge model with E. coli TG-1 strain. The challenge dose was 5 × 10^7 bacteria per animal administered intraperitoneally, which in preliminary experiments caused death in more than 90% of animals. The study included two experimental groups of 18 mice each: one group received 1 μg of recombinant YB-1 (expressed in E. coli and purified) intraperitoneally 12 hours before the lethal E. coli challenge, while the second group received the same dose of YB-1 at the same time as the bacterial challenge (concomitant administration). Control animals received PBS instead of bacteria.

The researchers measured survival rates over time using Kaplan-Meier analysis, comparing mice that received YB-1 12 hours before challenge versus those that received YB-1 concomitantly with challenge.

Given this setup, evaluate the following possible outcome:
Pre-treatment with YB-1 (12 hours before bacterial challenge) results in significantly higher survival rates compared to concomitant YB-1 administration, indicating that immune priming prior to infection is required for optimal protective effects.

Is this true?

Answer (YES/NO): YES